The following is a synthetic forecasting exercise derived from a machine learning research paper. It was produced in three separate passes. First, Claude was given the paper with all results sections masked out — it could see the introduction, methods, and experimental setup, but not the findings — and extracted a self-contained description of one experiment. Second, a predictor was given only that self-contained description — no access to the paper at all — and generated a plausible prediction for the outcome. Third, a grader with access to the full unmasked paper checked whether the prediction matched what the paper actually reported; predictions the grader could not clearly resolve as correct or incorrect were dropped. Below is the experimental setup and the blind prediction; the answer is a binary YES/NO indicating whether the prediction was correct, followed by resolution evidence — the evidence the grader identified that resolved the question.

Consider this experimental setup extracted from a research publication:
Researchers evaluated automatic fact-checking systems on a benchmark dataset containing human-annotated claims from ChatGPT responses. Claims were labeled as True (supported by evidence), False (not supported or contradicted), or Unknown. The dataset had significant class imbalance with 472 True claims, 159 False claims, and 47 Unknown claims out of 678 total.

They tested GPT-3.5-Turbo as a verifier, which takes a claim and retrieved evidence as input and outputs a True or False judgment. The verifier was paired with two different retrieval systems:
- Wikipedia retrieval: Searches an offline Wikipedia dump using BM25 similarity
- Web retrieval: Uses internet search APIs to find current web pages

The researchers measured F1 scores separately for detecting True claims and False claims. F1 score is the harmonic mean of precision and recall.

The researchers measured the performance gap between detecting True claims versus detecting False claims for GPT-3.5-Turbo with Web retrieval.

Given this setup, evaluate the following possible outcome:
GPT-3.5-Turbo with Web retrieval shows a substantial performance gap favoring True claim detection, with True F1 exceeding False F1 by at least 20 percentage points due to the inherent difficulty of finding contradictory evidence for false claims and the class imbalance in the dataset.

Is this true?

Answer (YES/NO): YES